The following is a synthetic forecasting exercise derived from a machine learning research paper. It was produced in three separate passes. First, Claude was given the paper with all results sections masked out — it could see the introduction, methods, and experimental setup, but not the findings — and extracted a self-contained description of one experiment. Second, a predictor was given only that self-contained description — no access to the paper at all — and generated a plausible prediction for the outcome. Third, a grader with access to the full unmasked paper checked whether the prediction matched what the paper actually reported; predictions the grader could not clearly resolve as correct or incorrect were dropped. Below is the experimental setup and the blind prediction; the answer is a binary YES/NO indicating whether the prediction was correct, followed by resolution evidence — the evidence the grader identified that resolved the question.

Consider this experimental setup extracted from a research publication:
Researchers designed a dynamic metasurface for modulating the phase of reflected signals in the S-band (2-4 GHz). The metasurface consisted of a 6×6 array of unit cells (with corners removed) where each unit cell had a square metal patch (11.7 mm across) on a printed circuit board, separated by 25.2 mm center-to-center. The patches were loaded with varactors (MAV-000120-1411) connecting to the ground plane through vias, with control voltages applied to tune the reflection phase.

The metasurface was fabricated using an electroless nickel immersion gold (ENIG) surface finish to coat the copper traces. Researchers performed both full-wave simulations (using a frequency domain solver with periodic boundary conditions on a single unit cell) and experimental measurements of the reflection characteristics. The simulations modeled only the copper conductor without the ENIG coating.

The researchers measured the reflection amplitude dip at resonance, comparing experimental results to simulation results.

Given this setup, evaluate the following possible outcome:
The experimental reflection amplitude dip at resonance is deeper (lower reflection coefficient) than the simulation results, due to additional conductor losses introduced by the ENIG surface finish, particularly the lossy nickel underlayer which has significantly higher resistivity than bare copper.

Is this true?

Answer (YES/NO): YES